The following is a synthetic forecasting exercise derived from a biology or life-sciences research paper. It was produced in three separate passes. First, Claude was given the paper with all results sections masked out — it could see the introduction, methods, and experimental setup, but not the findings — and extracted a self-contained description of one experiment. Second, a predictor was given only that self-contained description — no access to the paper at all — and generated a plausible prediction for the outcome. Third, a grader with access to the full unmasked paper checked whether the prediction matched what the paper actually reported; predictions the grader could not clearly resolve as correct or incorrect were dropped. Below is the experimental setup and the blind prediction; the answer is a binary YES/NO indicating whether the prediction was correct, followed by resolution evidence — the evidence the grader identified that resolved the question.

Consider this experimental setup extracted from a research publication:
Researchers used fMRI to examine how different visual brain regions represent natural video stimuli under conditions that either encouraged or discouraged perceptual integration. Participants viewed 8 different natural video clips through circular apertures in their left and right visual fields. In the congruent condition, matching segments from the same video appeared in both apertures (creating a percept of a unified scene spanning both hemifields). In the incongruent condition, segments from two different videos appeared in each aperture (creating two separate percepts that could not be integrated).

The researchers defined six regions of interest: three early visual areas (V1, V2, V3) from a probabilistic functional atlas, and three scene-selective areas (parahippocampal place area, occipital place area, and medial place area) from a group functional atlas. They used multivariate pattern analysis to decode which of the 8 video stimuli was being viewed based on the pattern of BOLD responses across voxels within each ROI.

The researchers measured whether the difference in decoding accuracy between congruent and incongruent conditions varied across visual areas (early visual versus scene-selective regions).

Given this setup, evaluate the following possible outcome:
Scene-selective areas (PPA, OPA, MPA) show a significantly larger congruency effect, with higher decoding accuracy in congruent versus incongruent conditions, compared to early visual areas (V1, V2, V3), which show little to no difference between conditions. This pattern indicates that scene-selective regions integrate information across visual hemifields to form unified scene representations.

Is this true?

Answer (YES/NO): NO